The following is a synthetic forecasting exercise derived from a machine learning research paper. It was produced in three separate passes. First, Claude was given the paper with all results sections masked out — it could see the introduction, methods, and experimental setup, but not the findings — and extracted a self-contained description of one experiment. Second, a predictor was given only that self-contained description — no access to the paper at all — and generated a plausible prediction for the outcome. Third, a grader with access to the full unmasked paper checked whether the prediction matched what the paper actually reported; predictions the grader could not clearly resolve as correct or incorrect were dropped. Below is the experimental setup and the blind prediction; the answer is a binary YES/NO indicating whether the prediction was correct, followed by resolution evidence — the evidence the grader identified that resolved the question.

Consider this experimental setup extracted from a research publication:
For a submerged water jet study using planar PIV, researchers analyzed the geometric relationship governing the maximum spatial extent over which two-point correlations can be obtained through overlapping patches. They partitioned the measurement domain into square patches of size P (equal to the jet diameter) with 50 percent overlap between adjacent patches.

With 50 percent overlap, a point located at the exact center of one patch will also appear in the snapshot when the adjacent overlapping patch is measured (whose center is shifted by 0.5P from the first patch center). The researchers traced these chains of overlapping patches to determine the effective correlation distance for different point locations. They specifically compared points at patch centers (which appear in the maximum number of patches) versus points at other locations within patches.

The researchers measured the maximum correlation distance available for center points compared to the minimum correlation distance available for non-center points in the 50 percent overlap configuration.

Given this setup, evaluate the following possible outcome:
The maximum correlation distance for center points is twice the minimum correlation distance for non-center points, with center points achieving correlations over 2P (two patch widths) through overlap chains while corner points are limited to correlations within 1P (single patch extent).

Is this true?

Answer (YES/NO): NO